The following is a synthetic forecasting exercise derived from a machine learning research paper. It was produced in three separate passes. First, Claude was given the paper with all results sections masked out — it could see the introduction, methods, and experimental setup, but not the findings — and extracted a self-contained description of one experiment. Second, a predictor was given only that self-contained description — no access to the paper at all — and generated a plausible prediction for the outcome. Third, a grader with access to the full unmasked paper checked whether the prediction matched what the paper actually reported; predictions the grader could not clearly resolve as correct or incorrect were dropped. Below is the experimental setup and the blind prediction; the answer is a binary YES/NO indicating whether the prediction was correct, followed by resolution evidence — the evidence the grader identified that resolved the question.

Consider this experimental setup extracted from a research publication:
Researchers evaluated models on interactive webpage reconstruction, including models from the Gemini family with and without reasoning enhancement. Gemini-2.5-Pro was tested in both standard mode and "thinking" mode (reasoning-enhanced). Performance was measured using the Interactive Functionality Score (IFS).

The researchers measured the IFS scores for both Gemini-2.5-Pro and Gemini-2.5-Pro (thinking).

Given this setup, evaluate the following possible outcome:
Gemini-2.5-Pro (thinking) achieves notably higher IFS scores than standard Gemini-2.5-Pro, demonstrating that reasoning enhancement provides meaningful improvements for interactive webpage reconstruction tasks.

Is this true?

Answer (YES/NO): NO